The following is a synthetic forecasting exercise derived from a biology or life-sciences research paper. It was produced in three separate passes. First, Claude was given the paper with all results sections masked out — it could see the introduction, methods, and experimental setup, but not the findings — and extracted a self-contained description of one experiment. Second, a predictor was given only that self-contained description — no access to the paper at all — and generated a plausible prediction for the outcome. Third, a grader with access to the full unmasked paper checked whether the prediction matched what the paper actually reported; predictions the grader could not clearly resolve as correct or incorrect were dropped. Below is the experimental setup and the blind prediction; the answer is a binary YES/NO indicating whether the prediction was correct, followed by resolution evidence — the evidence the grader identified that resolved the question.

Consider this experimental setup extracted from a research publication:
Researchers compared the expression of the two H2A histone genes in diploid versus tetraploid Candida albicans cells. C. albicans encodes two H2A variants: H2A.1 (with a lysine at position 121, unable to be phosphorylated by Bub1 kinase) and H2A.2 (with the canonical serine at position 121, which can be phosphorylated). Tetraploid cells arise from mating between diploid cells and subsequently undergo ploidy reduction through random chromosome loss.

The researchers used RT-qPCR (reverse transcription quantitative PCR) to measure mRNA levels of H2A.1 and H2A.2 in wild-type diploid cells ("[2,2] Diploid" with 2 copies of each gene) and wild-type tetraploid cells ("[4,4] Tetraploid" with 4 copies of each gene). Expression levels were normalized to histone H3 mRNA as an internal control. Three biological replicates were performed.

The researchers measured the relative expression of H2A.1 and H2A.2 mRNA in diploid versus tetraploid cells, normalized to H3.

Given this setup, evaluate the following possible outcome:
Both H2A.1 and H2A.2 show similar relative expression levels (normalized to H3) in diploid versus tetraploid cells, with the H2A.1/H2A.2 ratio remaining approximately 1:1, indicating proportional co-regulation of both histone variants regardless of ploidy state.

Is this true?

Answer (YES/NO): YES